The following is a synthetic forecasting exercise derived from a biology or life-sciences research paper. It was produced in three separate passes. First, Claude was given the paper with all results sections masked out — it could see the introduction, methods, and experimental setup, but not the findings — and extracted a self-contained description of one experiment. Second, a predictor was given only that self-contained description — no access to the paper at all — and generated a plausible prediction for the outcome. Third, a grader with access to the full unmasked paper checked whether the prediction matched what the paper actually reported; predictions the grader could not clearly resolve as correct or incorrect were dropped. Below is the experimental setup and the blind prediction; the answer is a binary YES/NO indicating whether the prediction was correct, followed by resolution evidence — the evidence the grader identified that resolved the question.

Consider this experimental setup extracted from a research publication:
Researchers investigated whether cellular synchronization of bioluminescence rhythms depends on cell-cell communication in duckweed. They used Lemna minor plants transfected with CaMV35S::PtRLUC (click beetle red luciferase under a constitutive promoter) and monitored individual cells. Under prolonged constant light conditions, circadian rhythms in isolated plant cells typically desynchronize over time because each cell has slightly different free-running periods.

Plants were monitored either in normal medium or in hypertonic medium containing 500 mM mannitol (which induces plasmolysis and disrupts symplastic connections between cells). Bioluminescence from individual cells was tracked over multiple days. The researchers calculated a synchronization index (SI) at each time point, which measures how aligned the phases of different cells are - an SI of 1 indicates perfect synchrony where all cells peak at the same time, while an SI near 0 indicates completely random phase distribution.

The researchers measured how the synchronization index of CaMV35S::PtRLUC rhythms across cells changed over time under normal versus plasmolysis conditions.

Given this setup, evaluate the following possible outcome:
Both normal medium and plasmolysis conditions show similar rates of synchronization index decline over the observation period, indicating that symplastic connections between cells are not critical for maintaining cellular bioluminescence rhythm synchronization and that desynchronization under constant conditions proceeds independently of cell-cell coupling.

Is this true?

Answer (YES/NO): NO